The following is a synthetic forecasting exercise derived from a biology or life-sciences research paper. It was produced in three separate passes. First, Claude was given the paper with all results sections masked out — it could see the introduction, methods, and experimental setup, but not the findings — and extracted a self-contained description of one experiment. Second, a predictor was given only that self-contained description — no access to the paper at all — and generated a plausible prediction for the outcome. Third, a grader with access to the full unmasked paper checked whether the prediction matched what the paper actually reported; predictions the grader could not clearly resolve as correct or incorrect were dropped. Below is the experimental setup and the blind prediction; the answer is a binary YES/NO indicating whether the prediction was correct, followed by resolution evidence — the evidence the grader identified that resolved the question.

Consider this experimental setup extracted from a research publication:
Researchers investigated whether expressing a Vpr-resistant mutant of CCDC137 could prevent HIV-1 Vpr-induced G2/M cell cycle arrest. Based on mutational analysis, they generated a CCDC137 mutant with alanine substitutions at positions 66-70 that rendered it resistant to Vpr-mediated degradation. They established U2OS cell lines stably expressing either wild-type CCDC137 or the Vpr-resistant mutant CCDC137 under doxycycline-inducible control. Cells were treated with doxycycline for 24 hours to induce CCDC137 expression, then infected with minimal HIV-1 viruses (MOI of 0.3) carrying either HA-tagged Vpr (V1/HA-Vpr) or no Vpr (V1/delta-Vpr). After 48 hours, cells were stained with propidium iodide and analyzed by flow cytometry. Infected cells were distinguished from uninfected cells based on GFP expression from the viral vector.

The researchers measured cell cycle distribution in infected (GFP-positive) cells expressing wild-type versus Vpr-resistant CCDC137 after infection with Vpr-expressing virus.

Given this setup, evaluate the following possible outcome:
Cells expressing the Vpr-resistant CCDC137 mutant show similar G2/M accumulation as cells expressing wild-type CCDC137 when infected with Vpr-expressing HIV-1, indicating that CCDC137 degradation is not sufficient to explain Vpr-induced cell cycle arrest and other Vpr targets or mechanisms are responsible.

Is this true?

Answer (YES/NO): NO